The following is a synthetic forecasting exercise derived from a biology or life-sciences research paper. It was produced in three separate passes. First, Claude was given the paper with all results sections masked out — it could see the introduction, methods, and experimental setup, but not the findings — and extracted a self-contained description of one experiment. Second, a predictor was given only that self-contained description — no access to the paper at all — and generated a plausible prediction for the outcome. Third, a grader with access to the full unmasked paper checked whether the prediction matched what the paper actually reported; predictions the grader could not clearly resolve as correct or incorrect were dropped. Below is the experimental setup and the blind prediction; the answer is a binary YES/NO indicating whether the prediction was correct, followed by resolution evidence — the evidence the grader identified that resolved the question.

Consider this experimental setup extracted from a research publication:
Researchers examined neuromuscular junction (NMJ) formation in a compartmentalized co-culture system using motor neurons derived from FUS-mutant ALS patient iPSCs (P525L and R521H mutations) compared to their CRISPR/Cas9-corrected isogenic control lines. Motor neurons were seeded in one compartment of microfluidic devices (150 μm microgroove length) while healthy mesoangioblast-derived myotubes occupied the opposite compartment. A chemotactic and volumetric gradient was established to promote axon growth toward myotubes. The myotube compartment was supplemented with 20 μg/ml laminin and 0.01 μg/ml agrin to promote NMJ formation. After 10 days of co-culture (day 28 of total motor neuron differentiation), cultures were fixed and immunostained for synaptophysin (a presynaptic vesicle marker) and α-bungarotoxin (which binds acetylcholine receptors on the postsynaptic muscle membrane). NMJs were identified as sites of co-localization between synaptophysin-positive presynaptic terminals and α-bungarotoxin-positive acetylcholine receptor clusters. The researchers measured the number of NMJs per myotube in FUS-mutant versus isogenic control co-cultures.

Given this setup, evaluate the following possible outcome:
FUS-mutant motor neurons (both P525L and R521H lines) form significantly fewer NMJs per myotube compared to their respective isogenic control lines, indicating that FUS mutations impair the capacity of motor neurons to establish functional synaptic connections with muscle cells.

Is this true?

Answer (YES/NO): YES